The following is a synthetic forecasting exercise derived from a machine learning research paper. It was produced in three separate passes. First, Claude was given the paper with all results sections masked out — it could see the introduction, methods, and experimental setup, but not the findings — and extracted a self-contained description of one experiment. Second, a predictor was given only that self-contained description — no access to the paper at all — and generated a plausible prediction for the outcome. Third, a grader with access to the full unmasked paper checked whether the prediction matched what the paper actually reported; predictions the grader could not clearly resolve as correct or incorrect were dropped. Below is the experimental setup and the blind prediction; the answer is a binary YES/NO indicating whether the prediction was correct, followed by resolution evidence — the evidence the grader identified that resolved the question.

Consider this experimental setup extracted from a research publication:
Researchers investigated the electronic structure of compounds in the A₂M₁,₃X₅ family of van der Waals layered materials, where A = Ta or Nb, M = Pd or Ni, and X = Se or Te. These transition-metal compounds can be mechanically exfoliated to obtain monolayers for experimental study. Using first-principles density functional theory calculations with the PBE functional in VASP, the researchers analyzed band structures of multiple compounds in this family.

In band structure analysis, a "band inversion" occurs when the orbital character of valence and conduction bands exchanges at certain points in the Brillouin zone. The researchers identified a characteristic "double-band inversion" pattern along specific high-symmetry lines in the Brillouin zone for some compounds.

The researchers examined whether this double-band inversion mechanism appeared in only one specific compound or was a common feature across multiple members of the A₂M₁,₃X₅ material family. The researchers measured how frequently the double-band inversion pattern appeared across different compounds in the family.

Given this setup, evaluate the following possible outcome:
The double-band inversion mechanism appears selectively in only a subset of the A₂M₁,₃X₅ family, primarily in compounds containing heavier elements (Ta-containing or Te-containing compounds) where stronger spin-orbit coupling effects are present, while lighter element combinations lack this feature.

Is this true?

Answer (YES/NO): NO